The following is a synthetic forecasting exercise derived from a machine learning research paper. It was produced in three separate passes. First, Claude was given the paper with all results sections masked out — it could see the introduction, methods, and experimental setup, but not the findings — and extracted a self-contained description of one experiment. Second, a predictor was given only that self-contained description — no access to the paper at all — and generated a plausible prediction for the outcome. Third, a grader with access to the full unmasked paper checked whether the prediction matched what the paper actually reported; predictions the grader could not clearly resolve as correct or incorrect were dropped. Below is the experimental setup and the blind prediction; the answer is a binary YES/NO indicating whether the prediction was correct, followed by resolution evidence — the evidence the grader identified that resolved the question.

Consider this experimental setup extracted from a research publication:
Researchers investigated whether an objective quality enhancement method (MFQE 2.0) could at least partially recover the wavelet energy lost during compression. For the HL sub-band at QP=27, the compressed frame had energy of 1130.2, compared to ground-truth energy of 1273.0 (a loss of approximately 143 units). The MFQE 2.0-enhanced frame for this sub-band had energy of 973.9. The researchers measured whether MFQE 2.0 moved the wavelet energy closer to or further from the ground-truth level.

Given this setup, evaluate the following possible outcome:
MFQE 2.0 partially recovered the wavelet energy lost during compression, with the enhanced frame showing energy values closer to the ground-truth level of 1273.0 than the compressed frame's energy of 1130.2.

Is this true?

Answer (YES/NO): NO